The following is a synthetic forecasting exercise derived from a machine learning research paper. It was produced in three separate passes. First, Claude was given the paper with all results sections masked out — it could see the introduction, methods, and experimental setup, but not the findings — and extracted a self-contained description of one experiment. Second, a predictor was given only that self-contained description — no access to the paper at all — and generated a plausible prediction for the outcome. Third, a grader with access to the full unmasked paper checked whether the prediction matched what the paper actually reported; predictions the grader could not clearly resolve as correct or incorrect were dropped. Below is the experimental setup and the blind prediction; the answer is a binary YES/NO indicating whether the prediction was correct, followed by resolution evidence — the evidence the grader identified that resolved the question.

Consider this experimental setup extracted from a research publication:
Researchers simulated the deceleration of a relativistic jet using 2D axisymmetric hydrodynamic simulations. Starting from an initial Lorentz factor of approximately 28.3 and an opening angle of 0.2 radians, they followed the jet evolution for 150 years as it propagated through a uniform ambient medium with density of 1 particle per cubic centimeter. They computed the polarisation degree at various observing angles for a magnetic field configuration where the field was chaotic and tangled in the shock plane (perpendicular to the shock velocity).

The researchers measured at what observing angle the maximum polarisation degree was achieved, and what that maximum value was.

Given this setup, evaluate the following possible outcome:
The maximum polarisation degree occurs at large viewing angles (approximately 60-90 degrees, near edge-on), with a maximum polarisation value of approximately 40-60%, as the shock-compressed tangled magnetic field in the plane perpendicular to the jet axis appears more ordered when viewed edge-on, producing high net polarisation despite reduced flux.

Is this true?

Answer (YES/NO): NO